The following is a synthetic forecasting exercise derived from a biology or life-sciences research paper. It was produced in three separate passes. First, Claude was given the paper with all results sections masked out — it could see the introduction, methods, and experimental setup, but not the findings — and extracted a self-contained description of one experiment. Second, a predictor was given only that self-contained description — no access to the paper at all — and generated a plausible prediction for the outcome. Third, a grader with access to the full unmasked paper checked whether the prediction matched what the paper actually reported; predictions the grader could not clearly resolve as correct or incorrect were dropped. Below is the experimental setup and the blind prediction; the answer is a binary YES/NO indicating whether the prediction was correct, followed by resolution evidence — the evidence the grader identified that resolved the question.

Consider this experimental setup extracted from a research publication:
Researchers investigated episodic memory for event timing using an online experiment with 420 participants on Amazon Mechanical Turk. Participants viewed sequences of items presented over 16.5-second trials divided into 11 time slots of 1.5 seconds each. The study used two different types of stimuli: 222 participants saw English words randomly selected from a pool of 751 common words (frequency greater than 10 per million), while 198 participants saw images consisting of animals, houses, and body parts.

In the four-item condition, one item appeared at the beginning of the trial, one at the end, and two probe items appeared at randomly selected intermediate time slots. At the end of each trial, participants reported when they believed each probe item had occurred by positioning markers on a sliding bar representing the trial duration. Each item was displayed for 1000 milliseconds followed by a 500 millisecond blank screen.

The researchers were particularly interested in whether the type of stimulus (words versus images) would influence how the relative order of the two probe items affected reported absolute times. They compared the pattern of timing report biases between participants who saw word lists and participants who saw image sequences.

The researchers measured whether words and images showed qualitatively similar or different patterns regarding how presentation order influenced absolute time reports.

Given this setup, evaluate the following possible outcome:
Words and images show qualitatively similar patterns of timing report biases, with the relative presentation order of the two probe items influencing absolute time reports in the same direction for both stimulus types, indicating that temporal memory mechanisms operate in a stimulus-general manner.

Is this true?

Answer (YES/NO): YES